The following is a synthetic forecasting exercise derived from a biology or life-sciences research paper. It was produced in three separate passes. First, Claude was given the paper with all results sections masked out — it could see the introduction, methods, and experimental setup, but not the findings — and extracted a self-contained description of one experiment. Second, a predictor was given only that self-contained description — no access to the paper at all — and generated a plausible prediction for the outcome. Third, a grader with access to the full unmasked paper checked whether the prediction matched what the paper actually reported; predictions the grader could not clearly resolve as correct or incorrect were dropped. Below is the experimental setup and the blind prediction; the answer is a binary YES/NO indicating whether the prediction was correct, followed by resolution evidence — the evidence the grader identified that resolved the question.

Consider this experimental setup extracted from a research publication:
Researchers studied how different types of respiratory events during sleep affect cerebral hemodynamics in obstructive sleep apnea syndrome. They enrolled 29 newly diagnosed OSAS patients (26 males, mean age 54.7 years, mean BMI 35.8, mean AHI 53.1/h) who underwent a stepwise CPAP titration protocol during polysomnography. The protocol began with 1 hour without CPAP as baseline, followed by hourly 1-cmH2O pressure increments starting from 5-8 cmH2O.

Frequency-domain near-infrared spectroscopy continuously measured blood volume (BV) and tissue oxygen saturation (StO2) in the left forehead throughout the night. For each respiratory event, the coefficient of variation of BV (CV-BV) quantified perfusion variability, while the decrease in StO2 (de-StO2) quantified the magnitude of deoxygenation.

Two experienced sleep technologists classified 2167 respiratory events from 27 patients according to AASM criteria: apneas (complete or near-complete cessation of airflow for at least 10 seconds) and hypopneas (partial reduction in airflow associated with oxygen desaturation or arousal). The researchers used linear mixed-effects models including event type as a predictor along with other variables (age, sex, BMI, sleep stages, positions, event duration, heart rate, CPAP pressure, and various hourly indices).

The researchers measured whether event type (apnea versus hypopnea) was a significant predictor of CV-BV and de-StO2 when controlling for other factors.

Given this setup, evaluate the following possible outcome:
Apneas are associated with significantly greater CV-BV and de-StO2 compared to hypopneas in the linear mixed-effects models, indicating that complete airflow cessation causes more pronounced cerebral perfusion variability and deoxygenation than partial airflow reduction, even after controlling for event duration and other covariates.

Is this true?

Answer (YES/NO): YES